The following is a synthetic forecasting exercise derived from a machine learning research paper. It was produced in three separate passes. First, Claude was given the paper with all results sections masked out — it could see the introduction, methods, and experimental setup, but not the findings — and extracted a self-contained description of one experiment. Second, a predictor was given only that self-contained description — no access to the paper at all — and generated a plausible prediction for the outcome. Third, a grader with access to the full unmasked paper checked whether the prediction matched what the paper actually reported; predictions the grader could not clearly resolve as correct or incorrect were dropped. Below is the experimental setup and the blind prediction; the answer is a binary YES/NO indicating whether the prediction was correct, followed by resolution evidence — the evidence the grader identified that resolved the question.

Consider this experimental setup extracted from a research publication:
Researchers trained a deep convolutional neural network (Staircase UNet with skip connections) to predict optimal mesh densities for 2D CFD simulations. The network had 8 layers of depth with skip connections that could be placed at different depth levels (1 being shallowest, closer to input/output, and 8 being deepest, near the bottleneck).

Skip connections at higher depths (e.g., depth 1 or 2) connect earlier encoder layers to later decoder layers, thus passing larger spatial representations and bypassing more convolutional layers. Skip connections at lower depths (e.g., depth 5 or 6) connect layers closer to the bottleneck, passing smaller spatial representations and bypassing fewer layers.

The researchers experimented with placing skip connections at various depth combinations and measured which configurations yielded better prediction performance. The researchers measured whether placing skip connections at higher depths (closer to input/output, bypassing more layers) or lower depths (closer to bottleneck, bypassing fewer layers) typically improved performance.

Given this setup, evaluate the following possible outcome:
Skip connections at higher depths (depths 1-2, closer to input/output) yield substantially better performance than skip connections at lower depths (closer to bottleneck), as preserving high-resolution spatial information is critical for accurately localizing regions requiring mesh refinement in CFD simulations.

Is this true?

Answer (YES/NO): NO